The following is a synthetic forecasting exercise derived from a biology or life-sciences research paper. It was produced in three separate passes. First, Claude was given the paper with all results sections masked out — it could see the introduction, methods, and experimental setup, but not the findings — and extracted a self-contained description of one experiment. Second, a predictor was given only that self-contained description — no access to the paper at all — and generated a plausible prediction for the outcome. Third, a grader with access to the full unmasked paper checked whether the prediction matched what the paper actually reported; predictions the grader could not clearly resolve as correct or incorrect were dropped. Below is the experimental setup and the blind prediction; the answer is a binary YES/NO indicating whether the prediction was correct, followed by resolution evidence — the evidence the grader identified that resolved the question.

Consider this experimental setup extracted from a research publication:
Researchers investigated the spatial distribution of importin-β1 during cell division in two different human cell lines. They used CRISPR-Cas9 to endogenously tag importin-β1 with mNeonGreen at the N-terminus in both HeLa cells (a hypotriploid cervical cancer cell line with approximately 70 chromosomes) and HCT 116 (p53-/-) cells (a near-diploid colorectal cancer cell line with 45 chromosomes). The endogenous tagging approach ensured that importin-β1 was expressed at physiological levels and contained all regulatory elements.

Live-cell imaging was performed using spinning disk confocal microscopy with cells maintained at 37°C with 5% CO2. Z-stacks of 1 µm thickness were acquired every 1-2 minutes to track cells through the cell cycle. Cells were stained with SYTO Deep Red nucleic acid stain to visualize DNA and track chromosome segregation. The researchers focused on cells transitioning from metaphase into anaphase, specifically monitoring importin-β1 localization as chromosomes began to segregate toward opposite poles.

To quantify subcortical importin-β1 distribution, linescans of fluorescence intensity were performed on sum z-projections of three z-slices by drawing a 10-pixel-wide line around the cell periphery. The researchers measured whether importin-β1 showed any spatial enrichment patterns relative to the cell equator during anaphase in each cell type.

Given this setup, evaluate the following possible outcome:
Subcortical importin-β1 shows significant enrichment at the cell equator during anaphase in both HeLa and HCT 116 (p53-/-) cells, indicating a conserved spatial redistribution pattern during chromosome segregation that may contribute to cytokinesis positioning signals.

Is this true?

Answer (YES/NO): NO